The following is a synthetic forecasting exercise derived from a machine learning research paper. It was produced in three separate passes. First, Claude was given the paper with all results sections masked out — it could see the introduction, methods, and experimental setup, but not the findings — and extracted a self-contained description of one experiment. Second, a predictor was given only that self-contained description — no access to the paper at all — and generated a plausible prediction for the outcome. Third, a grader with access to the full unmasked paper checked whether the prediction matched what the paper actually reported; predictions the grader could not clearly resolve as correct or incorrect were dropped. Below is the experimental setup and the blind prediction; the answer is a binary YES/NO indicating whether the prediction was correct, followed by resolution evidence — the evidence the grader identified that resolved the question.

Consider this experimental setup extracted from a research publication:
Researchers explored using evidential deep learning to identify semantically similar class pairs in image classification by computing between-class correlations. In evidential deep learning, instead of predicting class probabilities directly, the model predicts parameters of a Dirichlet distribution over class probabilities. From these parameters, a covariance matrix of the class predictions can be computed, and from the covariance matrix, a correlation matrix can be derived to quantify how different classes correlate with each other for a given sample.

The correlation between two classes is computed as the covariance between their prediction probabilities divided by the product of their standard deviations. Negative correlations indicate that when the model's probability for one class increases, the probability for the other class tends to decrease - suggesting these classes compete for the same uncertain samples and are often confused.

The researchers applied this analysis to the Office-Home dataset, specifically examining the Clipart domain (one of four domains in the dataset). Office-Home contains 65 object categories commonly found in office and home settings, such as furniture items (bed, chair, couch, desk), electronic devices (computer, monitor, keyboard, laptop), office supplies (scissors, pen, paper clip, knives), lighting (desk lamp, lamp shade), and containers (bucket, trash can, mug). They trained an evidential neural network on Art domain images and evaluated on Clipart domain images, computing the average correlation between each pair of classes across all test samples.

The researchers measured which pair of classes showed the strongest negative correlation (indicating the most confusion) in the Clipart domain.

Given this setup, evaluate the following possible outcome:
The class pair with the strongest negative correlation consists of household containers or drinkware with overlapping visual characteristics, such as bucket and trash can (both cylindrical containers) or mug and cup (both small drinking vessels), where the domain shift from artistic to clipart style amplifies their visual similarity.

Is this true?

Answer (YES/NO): NO